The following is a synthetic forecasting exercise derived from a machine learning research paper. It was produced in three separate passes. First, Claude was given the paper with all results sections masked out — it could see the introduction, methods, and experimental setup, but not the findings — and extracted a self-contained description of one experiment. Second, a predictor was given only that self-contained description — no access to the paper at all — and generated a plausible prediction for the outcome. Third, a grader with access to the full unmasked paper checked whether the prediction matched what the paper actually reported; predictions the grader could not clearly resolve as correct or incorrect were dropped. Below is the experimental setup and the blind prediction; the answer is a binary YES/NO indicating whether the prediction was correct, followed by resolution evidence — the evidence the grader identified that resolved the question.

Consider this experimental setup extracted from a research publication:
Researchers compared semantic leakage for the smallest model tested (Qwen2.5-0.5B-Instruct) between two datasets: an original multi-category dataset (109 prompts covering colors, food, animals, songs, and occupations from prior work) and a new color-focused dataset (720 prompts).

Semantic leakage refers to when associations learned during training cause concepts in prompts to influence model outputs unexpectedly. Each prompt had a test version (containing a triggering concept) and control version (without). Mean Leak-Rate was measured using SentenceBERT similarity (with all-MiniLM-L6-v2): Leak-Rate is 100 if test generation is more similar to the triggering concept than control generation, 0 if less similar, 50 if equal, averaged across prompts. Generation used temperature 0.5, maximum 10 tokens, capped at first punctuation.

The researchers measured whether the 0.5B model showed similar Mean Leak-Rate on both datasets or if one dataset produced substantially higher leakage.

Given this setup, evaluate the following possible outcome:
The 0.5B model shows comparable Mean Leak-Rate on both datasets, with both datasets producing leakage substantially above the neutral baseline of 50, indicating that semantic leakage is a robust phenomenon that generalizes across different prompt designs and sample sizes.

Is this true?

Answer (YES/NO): NO